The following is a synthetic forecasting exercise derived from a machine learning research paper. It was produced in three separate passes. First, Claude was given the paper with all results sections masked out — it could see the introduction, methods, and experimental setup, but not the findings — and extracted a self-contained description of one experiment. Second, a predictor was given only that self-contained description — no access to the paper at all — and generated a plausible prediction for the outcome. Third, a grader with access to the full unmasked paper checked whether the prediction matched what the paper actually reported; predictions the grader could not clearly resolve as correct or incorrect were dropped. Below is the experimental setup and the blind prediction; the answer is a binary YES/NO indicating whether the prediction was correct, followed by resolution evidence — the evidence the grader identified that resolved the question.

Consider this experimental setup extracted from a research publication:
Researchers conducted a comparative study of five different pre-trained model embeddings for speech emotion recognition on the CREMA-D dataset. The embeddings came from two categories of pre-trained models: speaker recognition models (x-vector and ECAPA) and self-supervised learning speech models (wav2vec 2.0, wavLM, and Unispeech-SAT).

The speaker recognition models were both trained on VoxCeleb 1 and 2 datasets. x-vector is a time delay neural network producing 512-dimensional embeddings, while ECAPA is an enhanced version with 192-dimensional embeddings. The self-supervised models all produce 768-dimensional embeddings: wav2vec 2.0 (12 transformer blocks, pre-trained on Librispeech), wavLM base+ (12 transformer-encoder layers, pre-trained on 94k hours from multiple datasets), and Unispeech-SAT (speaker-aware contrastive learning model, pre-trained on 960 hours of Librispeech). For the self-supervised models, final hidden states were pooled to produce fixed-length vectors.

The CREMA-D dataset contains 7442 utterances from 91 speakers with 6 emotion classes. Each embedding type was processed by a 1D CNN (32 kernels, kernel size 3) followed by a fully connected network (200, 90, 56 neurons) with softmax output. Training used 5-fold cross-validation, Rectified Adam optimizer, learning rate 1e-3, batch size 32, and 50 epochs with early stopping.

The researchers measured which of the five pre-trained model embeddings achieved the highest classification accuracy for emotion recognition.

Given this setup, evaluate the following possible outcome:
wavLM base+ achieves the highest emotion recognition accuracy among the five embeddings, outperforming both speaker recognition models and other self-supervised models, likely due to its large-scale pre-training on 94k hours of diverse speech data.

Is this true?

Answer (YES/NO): NO